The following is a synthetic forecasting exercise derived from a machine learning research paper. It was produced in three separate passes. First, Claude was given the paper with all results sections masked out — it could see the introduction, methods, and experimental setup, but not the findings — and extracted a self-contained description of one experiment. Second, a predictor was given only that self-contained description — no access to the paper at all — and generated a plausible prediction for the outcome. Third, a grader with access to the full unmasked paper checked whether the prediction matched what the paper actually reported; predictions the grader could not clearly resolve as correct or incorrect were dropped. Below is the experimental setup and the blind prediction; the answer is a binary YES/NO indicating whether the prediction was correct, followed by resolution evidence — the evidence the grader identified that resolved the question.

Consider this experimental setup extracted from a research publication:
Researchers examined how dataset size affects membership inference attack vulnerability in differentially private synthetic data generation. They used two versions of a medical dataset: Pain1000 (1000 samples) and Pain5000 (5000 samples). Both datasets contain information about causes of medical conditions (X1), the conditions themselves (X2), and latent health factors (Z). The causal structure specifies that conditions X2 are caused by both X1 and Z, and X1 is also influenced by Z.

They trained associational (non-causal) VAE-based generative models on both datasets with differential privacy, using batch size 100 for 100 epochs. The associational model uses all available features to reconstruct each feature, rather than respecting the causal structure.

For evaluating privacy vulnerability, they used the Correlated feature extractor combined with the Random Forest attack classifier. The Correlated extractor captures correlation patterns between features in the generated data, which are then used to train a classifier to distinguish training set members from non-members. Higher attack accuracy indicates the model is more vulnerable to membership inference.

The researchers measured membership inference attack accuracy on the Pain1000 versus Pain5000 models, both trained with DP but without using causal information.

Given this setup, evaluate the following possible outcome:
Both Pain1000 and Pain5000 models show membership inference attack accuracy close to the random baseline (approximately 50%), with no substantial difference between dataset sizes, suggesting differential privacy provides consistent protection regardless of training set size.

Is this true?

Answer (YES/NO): NO